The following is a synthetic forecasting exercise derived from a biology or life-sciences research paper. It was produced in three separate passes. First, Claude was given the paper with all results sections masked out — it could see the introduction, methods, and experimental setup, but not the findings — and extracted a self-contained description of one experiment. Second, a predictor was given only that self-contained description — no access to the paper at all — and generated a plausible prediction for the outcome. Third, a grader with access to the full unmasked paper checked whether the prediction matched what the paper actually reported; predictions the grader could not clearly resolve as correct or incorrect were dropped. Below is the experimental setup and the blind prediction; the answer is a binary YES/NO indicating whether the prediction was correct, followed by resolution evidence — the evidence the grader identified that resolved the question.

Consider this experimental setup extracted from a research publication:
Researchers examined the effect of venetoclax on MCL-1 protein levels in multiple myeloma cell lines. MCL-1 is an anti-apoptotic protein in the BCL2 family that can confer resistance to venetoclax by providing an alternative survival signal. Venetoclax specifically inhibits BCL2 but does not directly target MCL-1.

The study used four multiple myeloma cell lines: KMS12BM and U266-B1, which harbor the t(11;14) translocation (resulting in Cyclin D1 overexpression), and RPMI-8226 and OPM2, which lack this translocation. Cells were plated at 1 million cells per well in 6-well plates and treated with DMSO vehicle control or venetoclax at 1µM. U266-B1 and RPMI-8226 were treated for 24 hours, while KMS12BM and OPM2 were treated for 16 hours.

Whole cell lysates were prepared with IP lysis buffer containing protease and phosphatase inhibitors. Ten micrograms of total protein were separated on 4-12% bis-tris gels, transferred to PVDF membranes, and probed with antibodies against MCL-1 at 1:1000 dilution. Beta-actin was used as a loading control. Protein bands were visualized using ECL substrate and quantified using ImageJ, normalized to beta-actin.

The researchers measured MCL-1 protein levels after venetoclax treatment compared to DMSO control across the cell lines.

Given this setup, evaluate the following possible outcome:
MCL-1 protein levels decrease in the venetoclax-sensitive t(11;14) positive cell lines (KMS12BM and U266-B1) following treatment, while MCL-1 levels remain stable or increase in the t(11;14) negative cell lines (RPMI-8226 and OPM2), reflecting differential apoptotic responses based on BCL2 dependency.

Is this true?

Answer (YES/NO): NO